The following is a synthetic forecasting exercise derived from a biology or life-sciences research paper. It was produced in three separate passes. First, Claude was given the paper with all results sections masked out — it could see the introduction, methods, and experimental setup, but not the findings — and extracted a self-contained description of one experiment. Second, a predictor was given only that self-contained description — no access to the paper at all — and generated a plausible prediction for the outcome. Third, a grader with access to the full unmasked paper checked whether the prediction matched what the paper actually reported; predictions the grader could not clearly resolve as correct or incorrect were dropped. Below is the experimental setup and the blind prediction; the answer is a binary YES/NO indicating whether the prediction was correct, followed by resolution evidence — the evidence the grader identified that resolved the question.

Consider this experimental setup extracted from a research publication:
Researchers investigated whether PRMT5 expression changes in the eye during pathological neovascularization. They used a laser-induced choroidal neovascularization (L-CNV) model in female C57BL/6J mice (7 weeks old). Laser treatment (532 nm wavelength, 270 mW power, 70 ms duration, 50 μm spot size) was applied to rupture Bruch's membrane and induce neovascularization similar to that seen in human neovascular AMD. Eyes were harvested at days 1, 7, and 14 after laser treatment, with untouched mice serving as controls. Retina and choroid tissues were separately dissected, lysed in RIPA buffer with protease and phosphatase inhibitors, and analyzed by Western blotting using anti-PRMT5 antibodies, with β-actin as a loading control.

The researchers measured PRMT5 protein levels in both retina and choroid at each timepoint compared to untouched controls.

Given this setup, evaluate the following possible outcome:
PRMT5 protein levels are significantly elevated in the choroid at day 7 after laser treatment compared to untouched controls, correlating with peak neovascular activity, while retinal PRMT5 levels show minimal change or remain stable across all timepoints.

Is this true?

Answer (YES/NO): NO